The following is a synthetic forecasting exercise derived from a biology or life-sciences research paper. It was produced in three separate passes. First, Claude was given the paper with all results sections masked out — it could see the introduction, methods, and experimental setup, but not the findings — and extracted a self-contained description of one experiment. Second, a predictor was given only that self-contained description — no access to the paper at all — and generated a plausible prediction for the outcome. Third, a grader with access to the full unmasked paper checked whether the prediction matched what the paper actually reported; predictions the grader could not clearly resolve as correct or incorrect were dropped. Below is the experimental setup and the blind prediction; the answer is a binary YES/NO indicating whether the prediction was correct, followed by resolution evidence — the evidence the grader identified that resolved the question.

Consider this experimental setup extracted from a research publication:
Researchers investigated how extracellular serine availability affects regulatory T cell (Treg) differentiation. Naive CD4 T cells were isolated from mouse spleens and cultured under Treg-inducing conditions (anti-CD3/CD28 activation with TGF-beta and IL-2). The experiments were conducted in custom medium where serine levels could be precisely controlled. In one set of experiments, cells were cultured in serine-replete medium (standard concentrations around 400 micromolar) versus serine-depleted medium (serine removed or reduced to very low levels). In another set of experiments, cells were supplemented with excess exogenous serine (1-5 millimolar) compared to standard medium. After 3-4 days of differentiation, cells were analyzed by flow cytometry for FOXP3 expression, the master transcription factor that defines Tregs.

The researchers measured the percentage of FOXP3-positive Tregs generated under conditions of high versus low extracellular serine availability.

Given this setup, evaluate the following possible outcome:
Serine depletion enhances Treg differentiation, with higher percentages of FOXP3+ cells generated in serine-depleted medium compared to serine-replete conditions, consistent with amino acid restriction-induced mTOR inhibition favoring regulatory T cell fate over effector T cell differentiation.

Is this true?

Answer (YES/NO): YES